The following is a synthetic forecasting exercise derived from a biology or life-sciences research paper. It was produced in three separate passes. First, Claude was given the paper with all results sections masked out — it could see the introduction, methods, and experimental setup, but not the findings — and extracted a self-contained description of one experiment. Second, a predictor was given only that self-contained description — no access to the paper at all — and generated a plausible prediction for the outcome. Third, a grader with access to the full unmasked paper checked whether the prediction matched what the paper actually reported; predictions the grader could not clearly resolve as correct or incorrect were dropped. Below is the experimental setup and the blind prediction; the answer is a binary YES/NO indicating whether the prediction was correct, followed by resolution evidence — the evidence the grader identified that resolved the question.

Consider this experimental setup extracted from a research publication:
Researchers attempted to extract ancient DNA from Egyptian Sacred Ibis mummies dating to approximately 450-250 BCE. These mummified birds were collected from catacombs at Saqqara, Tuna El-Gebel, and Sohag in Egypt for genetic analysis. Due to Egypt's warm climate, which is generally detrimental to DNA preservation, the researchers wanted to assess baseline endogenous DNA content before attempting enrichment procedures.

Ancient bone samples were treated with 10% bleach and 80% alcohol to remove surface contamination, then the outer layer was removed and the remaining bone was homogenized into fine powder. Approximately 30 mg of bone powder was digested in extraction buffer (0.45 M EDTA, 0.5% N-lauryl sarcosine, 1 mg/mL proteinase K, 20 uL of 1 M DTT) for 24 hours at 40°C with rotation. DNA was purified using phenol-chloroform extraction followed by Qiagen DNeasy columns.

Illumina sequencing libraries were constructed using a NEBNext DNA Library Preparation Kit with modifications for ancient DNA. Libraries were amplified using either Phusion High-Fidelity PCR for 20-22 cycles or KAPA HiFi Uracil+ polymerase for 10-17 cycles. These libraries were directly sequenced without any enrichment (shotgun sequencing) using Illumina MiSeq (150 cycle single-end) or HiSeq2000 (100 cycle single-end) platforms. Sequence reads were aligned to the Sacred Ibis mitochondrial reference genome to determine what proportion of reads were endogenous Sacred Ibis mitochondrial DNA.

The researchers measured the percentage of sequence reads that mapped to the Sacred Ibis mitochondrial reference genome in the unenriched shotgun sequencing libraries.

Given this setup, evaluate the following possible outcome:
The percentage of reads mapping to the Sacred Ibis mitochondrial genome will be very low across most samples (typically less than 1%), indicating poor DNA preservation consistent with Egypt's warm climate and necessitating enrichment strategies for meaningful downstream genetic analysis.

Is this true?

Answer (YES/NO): YES